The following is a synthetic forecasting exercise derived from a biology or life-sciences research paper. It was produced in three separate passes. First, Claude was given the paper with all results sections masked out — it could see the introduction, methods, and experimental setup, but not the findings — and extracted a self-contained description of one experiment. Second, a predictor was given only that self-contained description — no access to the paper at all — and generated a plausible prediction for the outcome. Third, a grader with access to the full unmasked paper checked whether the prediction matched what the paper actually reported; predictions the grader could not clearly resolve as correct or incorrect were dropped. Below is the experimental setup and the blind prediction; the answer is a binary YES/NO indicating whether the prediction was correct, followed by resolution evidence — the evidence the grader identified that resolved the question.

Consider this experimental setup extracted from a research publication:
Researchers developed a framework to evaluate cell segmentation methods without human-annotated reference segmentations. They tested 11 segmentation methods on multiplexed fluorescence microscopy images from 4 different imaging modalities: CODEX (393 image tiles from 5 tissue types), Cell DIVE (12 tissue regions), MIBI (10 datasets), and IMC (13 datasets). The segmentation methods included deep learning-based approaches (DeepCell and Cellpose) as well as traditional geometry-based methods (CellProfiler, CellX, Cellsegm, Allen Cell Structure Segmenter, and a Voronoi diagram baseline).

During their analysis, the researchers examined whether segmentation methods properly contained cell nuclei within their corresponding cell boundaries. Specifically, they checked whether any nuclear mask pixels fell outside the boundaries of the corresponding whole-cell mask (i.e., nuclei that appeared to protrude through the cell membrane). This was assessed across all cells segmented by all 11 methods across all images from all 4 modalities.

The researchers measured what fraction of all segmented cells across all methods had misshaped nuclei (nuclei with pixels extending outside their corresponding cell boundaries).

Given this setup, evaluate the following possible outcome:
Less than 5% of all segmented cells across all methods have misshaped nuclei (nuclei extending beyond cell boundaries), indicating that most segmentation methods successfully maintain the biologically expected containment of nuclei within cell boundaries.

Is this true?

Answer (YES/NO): NO